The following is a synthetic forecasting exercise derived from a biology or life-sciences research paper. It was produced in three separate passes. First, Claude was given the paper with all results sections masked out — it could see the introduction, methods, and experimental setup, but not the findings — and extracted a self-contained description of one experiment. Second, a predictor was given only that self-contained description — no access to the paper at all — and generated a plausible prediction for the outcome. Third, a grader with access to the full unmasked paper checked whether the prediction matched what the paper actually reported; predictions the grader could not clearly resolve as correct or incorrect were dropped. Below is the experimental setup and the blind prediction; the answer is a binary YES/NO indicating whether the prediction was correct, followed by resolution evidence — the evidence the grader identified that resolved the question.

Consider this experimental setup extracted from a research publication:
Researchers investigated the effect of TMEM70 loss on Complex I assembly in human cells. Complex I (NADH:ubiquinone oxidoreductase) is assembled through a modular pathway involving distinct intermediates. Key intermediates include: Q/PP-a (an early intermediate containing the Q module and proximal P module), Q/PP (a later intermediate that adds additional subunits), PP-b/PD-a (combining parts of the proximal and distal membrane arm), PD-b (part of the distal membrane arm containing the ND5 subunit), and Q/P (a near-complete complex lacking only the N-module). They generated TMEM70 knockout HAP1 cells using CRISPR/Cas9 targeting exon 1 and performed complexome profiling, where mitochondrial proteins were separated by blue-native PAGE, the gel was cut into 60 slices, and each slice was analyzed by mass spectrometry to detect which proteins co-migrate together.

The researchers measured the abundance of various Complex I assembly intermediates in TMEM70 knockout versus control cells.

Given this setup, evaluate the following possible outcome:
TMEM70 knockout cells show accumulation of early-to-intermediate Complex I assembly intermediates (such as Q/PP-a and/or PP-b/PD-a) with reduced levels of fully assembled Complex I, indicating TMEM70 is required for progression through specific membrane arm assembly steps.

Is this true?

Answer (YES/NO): YES